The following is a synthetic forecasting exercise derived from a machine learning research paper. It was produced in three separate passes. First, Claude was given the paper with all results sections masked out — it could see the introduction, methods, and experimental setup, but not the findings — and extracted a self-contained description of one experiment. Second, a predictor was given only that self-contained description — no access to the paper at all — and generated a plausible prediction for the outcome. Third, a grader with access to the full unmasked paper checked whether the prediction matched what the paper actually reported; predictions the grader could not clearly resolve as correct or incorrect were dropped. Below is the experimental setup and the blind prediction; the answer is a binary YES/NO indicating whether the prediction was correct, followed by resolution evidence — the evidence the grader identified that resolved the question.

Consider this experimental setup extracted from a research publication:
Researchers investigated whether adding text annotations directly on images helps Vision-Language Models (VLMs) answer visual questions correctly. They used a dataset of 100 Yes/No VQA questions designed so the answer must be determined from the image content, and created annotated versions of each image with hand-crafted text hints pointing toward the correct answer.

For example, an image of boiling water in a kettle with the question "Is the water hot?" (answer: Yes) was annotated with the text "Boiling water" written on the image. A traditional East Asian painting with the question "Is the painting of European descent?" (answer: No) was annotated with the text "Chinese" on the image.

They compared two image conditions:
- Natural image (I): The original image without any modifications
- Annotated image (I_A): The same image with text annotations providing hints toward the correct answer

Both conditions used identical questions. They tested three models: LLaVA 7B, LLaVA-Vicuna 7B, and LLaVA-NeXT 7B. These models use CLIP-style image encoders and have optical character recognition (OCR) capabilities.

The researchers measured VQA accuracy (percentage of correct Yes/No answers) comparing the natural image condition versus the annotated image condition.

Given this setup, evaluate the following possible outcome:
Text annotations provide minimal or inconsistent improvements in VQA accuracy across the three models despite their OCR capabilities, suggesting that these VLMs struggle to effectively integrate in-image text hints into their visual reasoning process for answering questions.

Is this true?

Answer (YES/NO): YES